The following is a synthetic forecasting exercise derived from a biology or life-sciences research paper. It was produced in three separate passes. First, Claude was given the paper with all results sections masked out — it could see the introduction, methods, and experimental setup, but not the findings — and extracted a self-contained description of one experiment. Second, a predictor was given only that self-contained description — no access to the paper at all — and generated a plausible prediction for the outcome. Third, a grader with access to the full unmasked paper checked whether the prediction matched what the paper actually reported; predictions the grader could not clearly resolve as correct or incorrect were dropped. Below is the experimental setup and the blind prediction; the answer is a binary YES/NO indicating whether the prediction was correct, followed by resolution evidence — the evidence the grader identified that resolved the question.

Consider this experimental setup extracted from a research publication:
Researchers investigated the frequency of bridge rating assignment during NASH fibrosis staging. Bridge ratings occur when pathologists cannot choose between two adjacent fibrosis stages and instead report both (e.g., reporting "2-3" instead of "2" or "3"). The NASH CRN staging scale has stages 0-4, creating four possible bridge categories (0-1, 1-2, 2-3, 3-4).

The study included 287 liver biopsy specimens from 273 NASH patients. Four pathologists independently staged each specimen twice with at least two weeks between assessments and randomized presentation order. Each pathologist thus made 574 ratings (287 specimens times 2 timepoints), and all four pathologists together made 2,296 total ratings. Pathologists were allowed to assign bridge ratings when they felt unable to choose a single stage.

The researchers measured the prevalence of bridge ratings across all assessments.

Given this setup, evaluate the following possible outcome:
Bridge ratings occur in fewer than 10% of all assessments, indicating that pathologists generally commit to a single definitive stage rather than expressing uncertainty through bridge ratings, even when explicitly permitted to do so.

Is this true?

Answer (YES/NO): NO